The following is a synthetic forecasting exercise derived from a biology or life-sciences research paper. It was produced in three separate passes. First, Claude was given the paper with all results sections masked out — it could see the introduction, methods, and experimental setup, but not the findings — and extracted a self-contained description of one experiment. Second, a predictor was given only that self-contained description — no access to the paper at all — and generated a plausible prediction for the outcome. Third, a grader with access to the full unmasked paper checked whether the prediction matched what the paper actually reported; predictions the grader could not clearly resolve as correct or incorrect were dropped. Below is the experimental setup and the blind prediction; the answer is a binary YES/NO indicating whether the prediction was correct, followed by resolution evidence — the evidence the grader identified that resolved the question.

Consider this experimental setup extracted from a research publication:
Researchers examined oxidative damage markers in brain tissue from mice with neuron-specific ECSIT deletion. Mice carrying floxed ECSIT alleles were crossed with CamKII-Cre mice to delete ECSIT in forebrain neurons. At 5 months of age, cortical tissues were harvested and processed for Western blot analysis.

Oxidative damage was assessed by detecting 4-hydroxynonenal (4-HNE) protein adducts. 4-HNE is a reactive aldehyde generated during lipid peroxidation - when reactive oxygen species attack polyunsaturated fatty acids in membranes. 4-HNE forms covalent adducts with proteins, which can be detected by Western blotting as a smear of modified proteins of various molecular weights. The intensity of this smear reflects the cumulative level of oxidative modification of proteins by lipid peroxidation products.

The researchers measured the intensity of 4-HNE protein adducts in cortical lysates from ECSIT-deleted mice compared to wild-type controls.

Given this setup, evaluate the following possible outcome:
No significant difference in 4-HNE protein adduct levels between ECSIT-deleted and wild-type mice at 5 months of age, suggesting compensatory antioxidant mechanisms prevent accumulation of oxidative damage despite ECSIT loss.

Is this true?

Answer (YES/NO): NO